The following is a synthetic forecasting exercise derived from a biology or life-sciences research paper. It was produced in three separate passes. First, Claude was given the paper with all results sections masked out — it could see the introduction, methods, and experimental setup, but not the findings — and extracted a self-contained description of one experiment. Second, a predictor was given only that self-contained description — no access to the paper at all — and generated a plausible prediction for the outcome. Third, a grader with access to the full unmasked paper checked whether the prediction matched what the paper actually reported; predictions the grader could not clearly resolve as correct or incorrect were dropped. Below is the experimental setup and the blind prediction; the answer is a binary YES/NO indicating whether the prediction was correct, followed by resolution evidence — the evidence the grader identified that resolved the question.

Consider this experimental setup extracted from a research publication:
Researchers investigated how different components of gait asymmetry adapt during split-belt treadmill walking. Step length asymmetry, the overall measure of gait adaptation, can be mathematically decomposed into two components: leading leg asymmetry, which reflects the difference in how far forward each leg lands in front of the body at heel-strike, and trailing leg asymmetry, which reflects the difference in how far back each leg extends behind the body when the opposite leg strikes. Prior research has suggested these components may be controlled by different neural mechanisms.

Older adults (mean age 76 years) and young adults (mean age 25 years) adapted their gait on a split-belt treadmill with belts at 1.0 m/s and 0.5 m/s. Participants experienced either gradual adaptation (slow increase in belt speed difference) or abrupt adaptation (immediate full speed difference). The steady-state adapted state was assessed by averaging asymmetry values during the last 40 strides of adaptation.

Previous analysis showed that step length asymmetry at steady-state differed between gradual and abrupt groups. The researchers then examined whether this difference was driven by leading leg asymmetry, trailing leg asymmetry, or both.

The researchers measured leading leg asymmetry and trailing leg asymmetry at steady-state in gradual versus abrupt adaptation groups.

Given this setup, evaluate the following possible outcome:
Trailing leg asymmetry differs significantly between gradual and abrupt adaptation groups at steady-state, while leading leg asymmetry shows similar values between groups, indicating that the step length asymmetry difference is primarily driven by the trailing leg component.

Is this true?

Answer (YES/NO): NO